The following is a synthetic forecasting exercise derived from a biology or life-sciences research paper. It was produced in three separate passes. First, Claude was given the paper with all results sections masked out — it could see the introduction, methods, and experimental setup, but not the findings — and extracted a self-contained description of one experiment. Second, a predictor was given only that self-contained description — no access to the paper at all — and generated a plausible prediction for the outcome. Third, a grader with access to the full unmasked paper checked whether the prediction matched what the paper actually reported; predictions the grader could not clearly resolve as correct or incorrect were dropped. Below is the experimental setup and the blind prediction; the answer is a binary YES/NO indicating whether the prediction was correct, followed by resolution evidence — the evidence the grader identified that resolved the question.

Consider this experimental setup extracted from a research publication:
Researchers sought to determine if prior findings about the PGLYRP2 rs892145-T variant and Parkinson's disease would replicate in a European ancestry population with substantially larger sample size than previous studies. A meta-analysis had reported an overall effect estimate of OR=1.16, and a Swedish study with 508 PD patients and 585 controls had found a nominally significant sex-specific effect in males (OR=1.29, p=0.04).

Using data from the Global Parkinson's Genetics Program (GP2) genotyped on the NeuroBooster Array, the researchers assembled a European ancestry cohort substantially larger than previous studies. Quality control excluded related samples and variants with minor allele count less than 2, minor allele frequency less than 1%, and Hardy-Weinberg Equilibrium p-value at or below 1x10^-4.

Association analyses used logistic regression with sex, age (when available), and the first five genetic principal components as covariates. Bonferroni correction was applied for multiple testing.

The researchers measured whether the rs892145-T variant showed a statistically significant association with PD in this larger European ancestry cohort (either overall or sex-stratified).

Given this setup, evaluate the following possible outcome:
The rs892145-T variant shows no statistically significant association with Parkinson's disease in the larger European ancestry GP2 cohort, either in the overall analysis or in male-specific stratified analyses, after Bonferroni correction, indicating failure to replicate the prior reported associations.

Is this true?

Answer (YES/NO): YES